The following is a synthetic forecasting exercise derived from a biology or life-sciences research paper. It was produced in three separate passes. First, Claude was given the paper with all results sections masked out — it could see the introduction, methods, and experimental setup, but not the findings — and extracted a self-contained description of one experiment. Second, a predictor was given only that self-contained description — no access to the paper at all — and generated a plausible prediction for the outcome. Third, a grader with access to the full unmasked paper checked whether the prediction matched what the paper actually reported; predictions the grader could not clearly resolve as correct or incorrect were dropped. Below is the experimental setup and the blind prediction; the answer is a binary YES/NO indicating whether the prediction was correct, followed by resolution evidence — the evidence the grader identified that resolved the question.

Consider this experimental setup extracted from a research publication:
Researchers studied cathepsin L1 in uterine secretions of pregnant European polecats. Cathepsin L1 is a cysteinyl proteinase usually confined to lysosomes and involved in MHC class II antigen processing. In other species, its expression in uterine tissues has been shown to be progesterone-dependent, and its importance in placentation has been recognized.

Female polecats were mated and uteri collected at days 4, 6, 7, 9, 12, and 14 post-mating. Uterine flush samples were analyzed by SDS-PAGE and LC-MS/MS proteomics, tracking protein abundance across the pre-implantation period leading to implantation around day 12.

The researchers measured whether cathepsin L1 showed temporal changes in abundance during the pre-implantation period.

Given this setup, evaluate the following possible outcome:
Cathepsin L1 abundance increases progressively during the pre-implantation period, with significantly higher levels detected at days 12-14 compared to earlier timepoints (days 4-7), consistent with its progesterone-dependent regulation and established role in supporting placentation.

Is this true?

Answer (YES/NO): YES